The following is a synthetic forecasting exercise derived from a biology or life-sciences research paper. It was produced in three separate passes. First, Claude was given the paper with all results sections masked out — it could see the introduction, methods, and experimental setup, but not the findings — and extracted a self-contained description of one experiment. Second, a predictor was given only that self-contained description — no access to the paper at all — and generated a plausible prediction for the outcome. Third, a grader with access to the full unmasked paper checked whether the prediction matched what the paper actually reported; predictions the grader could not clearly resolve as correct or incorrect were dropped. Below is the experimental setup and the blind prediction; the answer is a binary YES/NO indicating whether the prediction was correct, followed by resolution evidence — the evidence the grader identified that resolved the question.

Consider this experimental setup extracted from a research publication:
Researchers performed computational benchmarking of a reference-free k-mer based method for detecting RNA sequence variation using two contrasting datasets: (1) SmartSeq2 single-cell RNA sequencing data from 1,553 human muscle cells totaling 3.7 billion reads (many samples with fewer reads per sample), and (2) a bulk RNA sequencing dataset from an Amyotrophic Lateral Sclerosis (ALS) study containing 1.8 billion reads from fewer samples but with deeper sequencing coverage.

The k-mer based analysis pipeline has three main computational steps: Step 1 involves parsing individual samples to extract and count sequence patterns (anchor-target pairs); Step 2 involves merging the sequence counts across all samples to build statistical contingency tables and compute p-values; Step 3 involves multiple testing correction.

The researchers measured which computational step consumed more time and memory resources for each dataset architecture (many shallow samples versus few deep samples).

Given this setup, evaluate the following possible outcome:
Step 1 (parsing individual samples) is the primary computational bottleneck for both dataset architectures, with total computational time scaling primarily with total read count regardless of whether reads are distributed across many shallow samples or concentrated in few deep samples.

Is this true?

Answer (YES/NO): NO